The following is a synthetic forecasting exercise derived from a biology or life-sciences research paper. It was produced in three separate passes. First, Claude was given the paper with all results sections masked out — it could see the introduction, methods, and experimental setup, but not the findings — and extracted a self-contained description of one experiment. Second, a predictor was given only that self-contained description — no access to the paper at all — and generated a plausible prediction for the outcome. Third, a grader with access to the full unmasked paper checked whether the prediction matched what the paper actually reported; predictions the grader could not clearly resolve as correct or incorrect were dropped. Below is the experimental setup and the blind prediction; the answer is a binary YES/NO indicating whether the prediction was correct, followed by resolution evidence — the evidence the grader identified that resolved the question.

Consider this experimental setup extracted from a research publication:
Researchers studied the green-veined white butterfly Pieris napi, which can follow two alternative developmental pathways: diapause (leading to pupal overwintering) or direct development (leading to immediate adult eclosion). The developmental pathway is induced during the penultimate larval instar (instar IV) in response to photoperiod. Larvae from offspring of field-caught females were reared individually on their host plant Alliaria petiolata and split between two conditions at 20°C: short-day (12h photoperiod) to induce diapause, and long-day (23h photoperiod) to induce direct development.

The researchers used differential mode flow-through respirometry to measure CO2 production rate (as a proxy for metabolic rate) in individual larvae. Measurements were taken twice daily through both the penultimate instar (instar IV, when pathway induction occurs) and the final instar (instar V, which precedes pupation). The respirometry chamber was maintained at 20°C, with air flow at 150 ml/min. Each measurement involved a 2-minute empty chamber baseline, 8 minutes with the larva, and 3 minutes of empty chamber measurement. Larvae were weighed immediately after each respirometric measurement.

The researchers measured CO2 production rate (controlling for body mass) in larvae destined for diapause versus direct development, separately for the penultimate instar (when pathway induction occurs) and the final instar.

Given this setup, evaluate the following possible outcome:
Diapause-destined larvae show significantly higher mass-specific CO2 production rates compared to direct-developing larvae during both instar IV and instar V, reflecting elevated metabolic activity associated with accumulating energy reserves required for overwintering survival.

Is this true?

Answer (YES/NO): NO